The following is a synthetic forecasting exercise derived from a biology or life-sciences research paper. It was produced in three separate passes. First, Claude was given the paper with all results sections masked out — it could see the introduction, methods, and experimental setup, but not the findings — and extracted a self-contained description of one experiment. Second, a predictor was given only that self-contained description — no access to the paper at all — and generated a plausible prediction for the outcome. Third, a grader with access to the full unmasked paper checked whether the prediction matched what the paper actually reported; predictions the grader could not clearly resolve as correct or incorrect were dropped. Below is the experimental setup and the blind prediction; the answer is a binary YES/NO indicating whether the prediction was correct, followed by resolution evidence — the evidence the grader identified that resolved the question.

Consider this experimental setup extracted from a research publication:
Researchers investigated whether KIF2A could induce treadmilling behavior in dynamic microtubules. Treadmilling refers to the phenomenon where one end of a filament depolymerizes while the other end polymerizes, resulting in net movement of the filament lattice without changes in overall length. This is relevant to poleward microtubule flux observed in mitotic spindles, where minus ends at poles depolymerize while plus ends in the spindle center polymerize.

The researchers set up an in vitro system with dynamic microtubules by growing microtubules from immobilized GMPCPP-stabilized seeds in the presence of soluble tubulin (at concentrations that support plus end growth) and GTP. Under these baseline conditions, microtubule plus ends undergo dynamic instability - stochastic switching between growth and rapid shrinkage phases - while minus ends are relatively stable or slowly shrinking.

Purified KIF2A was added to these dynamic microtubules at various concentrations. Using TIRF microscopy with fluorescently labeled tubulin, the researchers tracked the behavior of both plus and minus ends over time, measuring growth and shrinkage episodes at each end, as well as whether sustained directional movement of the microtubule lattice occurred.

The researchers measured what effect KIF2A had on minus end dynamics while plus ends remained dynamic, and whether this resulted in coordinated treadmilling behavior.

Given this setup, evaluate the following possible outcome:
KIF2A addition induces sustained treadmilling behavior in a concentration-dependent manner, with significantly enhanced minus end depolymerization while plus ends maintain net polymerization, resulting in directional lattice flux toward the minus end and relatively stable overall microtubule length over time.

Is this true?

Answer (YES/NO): NO